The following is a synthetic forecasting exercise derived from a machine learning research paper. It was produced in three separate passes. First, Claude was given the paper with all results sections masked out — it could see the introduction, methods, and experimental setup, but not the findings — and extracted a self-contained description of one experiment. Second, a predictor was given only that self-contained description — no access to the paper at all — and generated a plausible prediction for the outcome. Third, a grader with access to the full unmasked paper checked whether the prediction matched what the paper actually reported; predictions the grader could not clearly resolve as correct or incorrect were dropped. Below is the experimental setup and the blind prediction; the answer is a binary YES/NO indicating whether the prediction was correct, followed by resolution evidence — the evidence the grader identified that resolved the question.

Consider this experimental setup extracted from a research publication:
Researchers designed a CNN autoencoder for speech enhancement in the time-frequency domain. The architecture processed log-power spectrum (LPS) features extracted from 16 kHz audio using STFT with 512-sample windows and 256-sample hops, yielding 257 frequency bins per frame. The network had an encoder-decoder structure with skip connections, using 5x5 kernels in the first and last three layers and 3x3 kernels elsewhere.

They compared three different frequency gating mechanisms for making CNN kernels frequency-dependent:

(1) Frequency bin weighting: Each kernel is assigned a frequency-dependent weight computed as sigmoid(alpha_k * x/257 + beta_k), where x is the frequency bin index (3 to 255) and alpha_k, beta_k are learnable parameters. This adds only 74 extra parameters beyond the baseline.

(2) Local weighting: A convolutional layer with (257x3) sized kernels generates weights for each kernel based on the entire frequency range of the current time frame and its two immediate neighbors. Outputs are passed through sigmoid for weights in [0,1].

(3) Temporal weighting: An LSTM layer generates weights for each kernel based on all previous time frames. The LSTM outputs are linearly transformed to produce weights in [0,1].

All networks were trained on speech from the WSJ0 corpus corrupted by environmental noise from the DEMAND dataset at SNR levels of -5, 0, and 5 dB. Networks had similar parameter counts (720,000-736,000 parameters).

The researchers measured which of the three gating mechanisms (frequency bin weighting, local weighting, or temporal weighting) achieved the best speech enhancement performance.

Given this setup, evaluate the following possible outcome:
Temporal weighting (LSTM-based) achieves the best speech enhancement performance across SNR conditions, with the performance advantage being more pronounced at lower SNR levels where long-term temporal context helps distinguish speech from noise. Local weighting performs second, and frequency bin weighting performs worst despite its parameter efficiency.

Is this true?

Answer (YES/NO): NO